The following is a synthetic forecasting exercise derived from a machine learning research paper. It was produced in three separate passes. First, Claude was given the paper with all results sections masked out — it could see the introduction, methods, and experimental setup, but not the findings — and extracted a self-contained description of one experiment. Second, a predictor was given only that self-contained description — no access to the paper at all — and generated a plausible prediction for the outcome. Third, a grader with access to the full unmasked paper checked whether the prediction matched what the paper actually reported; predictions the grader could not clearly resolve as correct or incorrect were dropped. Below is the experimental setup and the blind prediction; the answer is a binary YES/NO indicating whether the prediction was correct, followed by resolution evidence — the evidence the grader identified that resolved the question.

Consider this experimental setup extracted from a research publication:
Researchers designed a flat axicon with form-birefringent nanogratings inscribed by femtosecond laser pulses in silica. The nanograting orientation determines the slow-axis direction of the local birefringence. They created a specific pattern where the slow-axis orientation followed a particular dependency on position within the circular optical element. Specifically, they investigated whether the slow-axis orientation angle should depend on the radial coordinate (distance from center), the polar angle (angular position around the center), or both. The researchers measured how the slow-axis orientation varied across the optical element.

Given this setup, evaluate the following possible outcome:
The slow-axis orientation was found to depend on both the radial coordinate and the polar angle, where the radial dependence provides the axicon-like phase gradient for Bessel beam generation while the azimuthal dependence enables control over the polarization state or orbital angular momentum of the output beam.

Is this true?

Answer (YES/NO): NO